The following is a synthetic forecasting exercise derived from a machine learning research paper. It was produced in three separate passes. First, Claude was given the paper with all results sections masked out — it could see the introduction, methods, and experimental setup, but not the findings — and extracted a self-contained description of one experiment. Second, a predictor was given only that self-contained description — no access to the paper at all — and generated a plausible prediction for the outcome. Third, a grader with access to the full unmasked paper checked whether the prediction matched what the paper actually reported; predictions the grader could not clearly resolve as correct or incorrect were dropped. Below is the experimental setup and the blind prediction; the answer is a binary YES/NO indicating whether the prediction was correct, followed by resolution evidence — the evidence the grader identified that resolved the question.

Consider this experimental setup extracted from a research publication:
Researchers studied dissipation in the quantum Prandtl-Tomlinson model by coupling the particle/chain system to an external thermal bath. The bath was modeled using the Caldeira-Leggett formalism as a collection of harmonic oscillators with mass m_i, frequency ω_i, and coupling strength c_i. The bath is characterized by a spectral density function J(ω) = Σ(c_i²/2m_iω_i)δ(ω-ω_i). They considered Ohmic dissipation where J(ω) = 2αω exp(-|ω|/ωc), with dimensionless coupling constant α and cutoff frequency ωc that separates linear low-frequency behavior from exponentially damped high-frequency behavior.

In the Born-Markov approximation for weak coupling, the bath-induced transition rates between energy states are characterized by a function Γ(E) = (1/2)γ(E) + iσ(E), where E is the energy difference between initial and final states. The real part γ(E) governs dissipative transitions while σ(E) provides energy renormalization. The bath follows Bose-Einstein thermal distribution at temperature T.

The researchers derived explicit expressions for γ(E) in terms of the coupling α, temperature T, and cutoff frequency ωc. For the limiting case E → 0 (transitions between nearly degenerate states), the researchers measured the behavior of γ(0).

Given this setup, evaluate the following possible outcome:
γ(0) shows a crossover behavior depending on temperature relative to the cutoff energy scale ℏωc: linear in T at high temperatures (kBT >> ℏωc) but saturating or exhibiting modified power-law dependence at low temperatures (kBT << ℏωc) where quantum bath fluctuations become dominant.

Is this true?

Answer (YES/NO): NO